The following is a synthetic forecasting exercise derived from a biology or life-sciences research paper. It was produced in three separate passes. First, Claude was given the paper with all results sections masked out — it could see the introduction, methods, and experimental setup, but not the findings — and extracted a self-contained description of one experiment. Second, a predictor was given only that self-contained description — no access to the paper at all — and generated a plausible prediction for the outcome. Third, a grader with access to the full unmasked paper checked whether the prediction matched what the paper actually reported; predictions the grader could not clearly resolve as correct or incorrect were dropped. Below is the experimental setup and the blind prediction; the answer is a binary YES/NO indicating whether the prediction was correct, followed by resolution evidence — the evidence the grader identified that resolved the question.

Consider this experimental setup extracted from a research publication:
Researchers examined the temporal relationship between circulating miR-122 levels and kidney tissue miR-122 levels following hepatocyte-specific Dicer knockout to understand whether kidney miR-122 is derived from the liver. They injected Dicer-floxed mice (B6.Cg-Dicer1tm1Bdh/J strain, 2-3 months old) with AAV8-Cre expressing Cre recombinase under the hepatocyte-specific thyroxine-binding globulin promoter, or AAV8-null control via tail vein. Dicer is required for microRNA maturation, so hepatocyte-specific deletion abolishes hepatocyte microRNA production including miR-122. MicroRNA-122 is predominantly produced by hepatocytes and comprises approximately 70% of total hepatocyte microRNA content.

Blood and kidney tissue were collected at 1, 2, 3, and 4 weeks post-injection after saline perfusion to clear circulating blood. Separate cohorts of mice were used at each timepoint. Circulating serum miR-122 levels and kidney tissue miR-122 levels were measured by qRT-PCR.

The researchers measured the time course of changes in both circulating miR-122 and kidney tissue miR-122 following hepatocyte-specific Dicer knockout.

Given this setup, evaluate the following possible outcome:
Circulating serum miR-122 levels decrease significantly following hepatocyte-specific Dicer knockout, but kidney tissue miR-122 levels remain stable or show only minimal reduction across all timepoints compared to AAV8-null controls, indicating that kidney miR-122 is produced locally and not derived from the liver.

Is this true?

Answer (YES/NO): NO